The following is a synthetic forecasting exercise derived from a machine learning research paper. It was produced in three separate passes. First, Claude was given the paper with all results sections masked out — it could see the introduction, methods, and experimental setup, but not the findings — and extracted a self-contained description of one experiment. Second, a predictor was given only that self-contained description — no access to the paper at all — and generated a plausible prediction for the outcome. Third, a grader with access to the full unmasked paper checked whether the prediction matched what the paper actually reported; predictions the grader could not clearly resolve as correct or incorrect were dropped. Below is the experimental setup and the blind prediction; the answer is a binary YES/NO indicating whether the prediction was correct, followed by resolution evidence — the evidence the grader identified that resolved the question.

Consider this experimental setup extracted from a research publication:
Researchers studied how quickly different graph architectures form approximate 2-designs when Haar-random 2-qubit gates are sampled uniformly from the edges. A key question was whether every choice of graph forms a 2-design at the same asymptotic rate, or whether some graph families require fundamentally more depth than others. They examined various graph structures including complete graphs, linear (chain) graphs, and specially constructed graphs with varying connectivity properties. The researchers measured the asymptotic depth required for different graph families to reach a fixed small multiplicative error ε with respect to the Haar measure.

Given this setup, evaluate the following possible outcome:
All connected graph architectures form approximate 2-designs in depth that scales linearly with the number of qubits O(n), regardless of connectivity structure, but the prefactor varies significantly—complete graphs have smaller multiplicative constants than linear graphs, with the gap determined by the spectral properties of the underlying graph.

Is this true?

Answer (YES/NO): NO